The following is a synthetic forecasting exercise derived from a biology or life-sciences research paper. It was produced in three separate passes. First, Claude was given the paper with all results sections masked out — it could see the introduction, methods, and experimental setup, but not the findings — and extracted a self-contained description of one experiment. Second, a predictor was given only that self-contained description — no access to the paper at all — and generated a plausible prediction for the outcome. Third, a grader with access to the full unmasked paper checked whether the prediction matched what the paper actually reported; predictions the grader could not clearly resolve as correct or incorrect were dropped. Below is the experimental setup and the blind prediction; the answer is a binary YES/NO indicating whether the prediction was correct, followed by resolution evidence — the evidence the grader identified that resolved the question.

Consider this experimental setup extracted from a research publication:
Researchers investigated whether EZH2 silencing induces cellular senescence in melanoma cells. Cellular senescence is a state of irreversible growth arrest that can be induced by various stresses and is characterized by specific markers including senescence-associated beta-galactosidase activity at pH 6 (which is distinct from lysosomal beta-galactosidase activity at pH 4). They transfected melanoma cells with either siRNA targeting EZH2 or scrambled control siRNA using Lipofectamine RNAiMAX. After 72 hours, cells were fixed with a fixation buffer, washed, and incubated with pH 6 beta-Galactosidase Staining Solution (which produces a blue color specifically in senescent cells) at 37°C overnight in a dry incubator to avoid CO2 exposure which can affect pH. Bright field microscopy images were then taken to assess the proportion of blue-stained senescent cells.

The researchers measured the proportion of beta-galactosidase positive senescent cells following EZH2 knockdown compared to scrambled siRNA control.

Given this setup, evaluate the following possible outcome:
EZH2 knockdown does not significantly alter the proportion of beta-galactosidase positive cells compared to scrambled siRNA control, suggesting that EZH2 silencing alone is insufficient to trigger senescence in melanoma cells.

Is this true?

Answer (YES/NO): NO